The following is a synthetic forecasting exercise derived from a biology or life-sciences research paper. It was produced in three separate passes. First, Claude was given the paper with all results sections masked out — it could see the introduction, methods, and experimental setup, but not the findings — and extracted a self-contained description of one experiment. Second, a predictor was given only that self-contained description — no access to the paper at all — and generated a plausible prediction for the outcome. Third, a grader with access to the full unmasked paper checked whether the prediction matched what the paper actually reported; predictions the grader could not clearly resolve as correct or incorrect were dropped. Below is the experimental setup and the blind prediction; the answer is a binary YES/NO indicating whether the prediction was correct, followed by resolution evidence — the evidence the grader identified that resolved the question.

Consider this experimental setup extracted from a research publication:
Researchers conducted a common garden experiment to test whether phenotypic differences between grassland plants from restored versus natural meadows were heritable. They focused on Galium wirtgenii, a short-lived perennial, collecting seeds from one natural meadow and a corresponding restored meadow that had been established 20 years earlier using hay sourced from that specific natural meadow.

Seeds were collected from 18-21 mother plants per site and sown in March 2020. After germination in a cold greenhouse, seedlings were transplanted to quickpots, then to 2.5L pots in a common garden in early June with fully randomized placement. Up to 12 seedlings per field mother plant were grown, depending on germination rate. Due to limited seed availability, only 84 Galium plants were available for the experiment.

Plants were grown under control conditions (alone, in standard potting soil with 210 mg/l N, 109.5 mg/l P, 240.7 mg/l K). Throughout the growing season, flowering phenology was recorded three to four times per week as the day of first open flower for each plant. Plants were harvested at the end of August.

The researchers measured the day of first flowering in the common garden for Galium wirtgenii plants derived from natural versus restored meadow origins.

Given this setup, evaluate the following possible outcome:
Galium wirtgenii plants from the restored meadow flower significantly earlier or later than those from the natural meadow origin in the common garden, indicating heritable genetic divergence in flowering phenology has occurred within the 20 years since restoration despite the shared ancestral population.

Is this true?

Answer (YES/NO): YES